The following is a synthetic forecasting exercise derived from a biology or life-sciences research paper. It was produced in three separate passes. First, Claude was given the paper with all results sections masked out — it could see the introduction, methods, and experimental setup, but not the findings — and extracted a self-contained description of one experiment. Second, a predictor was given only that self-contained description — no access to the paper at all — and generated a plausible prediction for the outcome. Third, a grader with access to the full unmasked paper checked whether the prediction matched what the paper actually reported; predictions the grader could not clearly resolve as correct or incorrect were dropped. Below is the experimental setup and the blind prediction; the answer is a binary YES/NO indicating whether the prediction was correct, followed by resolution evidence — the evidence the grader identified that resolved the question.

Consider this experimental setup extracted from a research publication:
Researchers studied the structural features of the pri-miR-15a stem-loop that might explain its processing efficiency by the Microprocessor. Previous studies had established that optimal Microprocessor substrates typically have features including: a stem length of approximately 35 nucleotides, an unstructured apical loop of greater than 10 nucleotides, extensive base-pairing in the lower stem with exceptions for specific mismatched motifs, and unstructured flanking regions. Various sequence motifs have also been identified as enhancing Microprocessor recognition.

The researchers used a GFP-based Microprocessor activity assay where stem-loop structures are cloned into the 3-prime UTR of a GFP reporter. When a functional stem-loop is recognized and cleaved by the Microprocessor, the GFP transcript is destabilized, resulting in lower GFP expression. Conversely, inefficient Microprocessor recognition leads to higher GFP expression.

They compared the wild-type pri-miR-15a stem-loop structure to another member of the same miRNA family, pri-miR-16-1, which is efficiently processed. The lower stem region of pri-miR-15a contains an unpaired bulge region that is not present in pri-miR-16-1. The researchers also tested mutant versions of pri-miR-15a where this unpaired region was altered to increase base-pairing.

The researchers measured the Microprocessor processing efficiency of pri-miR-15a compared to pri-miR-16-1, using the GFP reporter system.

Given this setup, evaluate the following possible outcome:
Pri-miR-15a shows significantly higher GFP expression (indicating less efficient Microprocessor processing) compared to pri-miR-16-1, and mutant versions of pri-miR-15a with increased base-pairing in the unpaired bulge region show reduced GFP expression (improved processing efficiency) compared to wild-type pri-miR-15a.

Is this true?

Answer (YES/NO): YES